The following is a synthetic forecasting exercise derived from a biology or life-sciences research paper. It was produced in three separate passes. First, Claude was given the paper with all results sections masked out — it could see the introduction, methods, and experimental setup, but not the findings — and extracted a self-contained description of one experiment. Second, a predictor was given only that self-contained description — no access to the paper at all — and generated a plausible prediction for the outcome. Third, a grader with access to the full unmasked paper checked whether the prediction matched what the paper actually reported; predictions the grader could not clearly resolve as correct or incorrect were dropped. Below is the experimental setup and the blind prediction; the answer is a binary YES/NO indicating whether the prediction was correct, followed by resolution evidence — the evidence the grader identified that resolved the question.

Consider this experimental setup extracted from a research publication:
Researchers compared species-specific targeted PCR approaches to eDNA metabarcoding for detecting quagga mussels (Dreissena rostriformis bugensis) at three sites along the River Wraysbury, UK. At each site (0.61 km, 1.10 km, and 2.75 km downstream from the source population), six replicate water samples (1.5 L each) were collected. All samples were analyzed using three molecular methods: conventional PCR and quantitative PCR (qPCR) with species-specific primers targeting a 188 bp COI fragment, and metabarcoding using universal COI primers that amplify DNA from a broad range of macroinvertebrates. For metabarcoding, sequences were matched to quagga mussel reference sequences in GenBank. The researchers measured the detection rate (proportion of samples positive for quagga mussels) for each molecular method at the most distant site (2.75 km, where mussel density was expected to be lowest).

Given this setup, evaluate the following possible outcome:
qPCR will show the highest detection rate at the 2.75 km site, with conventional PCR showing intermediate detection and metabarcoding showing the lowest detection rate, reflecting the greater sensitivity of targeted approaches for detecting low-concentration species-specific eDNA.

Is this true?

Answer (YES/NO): NO